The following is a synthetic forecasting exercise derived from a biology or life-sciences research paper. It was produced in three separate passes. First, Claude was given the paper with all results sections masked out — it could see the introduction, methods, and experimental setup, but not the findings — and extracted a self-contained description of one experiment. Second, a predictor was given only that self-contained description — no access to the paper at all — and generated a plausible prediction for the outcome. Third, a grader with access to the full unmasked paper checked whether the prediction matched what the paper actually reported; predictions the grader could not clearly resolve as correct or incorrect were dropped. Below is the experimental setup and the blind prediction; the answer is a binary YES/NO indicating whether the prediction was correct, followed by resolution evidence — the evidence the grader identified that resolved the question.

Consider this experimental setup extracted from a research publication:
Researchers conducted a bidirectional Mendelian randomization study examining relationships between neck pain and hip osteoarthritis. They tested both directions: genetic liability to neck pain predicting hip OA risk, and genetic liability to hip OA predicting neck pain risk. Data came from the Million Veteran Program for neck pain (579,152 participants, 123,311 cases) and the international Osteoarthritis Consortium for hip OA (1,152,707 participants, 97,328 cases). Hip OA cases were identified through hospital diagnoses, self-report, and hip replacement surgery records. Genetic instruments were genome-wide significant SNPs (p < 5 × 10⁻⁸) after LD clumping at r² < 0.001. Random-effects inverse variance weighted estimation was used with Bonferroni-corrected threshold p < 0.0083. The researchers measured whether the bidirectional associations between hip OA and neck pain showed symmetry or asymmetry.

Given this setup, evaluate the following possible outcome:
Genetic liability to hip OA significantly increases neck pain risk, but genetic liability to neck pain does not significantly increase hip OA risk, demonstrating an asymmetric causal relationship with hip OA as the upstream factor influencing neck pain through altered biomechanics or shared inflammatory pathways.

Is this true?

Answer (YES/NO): YES